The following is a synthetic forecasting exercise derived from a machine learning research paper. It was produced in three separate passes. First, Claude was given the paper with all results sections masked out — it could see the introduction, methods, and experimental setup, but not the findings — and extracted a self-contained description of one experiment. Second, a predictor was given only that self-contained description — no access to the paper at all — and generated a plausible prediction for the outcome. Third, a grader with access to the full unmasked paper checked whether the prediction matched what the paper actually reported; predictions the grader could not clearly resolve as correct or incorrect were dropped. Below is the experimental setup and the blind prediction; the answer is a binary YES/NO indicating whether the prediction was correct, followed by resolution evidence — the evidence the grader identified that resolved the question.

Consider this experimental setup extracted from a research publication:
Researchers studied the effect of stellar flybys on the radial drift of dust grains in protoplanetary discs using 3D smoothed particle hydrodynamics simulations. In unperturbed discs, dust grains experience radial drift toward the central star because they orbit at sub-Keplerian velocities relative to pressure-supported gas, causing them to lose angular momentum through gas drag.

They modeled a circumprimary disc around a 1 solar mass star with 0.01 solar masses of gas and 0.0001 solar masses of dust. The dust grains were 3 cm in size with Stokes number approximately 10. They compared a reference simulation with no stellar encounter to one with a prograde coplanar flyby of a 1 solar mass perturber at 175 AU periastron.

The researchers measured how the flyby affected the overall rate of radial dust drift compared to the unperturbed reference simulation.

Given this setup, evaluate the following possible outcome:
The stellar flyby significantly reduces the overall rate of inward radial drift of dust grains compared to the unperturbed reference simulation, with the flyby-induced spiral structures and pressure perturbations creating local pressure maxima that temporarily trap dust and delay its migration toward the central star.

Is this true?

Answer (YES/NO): NO